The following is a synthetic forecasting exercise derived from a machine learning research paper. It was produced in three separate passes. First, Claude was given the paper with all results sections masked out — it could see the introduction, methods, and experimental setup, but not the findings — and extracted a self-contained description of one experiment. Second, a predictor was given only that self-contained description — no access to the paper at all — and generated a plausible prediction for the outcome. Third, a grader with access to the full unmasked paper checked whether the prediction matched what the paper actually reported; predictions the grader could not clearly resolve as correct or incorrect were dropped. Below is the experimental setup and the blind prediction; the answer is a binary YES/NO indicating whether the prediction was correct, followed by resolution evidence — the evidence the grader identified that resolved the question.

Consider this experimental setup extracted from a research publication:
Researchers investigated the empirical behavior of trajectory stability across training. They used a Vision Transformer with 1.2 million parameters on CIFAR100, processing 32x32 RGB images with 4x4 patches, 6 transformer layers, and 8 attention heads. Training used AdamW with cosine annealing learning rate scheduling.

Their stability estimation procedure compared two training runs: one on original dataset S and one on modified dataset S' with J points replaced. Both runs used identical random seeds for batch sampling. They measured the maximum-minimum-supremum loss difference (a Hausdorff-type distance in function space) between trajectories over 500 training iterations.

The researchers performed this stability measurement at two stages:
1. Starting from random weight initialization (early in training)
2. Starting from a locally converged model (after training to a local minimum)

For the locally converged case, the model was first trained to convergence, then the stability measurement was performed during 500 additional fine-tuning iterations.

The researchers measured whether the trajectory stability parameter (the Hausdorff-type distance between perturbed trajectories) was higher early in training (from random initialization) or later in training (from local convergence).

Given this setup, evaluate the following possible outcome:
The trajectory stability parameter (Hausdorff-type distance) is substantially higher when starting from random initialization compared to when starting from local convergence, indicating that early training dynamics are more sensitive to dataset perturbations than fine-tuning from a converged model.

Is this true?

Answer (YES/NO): NO